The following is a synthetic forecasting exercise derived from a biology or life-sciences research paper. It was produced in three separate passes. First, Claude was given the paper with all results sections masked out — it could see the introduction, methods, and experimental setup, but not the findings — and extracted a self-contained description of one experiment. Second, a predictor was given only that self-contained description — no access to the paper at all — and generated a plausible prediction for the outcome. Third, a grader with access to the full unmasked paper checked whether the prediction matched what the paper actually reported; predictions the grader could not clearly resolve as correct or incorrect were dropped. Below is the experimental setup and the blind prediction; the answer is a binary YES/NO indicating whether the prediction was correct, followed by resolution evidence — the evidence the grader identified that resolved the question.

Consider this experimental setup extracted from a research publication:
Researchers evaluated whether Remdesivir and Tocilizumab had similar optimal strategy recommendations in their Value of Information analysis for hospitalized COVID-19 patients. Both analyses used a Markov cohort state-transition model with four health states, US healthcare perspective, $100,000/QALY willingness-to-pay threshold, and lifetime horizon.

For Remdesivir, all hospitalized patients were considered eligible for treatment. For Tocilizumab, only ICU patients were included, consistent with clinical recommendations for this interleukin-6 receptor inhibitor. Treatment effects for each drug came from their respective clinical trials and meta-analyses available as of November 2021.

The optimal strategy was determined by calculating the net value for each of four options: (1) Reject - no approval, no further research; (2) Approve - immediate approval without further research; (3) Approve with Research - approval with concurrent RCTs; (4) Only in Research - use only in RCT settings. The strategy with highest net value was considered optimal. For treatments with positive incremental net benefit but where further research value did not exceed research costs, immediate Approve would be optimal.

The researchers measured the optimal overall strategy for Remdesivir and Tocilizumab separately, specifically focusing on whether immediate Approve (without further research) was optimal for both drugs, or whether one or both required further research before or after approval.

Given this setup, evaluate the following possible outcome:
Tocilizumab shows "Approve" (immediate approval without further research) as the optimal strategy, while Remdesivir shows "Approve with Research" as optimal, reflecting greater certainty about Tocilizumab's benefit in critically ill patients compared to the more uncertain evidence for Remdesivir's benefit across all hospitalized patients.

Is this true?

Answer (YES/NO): NO